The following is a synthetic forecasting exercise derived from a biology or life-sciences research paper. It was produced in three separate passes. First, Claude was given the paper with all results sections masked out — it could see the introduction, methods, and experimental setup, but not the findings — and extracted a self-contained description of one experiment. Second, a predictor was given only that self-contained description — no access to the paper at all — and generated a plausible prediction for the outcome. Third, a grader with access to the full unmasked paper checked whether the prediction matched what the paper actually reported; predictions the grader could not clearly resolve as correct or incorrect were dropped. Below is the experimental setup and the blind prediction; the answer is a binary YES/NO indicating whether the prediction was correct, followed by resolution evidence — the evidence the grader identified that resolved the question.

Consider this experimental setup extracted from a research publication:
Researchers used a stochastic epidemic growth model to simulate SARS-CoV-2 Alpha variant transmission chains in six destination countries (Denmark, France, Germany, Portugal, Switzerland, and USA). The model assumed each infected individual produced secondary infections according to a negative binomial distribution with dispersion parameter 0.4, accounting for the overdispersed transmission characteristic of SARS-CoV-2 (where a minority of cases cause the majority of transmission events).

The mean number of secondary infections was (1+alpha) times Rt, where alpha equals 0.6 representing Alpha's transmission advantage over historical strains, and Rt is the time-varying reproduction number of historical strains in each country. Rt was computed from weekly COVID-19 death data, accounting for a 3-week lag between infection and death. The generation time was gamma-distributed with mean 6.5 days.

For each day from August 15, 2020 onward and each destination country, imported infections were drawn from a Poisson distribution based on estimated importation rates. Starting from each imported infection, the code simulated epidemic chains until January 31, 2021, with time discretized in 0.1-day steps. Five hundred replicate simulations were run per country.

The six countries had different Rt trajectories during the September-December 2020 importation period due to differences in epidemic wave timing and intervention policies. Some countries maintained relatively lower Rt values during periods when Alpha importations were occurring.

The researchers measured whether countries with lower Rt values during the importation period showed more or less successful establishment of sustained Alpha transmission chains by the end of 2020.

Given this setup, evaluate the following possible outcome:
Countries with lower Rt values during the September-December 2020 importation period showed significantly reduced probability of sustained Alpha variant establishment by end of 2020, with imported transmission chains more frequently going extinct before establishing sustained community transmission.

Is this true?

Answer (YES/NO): NO